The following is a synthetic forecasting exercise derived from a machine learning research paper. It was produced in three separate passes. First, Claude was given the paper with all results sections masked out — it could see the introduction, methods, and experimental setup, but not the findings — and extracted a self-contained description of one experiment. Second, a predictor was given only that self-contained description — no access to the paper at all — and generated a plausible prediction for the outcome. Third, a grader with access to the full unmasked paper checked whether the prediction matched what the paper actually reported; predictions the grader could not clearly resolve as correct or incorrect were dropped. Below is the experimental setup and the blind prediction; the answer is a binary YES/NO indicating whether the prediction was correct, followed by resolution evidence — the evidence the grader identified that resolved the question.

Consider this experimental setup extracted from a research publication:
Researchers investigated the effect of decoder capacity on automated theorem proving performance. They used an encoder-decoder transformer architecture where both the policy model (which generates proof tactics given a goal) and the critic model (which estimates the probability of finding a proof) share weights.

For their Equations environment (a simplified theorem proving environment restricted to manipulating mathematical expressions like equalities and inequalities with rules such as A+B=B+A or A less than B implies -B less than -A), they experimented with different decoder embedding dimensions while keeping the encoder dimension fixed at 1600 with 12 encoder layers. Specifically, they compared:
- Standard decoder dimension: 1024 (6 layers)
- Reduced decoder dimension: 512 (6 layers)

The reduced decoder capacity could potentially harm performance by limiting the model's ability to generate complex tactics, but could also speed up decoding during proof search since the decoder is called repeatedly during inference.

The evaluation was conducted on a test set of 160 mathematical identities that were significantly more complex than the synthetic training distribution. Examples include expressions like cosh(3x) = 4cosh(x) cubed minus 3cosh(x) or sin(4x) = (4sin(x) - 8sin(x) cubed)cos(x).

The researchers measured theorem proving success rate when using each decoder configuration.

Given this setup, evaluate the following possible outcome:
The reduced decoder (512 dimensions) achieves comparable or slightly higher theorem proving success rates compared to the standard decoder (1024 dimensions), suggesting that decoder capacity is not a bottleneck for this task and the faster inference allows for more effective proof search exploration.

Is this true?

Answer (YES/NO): YES